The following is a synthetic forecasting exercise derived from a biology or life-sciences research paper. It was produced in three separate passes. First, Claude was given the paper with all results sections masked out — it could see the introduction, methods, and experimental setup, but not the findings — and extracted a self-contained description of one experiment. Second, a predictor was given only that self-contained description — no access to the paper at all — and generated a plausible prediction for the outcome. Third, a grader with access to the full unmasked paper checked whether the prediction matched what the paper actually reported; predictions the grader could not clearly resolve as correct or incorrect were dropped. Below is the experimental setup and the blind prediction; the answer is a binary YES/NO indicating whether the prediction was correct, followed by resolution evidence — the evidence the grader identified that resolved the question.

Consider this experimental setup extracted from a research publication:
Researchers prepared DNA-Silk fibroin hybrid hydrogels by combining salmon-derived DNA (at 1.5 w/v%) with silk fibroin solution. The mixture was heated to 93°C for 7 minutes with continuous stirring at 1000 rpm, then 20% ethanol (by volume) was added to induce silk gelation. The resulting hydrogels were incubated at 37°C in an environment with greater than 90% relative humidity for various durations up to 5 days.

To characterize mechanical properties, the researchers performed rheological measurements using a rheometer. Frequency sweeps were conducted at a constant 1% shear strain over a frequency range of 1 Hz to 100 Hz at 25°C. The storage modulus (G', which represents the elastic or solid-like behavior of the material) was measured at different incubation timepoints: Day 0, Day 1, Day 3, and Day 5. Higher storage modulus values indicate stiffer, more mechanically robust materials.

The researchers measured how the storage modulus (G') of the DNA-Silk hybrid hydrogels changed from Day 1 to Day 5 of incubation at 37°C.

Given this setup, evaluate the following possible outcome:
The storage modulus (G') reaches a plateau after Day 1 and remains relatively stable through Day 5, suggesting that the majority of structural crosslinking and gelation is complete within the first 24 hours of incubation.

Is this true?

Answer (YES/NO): NO